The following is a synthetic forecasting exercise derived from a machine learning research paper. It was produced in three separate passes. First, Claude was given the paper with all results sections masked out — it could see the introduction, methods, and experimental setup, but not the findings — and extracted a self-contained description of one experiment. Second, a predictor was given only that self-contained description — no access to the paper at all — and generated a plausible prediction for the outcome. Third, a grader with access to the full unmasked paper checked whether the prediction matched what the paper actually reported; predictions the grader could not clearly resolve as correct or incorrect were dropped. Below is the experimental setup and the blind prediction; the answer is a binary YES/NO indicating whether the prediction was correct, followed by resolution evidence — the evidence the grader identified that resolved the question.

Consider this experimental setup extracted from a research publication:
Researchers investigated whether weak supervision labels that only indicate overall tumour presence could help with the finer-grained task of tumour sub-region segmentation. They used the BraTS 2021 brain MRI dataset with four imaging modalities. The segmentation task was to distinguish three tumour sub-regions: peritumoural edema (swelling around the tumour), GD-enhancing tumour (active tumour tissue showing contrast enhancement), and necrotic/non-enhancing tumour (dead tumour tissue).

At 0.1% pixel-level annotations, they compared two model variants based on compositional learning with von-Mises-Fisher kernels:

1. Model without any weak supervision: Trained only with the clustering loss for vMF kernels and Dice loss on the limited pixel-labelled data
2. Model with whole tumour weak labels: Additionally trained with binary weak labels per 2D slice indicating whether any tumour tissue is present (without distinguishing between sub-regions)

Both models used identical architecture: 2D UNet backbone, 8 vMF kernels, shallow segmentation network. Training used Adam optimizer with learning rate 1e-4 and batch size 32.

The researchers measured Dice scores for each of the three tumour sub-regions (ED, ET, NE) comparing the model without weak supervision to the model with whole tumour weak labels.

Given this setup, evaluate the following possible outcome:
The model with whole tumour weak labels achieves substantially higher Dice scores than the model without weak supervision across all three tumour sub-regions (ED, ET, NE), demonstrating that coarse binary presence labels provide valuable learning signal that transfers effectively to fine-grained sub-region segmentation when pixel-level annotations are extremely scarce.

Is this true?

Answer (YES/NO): NO